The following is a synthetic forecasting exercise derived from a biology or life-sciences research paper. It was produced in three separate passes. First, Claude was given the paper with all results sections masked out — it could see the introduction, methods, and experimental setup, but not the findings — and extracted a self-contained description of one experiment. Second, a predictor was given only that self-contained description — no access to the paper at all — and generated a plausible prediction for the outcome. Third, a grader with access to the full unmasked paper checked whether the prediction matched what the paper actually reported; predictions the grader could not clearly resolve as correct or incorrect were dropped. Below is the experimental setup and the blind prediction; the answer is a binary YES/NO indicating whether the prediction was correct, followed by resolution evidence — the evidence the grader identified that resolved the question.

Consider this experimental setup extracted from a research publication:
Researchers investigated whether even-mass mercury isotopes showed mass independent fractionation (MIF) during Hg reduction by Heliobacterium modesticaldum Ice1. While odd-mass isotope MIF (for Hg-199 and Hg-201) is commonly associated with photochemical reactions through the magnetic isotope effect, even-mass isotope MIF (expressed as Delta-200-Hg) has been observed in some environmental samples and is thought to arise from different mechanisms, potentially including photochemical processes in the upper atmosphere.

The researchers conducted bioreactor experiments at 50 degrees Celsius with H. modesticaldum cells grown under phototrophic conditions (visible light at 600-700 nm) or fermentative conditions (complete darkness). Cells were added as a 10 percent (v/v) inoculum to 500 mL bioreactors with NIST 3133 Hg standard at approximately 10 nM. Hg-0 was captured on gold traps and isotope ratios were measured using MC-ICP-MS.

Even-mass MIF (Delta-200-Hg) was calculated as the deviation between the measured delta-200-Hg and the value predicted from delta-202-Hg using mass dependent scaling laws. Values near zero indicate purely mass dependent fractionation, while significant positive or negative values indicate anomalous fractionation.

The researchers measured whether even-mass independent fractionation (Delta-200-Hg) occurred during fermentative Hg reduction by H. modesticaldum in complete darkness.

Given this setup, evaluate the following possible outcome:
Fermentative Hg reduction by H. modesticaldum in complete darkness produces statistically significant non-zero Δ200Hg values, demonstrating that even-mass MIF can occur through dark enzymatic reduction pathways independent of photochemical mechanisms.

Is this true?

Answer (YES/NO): NO